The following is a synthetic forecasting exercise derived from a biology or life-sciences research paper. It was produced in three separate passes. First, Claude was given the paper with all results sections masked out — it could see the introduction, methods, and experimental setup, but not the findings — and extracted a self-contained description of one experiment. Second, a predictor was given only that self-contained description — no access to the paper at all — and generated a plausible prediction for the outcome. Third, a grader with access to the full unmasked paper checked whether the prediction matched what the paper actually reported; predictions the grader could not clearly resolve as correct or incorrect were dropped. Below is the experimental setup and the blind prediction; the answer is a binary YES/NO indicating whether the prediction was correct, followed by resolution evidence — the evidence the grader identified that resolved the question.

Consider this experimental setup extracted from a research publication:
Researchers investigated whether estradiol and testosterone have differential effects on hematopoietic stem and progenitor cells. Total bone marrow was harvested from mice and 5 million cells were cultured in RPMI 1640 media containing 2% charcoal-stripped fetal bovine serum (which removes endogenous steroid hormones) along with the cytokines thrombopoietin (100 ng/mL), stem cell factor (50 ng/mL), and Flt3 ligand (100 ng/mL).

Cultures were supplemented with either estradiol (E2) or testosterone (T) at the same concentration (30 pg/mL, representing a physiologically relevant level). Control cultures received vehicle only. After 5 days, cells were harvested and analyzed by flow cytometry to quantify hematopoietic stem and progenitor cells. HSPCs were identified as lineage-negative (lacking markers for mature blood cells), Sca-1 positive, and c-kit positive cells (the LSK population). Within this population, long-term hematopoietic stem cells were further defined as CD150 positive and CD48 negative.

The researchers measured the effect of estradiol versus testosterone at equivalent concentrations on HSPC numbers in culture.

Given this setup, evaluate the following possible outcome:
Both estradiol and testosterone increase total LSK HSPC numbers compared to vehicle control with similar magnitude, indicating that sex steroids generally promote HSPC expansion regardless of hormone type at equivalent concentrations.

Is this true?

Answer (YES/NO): NO